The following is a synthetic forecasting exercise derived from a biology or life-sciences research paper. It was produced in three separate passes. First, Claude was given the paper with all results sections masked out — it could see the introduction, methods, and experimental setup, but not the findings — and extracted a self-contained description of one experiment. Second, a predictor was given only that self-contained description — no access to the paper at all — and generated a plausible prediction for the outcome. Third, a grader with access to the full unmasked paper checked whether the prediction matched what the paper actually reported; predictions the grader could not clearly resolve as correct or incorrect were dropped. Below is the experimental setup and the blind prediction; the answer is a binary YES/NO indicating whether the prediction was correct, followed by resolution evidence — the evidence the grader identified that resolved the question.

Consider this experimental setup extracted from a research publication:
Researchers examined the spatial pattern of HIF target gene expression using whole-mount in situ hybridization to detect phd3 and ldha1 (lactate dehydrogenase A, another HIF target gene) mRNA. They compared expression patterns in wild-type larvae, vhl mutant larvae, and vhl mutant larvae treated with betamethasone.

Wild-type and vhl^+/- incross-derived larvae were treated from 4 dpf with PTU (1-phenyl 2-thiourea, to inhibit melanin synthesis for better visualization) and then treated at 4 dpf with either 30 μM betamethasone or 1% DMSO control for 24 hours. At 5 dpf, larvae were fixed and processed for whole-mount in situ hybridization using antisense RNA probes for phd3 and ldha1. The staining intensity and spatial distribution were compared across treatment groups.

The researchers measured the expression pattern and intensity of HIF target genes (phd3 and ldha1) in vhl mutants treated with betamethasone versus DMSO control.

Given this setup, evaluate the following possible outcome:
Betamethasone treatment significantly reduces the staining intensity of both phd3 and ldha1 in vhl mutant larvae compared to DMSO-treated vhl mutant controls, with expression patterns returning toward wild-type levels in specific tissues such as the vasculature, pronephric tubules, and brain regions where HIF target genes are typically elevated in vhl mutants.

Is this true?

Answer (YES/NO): NO